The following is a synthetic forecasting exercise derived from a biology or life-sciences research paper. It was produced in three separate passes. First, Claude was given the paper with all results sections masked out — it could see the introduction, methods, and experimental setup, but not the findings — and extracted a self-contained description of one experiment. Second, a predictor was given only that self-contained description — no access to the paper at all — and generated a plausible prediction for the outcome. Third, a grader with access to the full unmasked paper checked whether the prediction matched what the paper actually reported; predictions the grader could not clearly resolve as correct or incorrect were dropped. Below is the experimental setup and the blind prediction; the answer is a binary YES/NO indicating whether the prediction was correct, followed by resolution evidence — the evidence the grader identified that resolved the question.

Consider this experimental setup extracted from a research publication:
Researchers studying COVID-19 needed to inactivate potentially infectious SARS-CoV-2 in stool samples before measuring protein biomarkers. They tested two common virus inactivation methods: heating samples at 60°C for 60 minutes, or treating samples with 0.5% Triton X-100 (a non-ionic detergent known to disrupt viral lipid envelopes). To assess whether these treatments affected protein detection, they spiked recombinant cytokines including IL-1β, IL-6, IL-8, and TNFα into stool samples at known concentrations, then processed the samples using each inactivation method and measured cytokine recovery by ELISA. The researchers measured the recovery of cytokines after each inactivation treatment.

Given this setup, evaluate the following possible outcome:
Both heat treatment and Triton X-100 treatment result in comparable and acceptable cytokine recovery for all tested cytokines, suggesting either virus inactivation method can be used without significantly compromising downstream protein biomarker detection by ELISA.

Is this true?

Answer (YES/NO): NO